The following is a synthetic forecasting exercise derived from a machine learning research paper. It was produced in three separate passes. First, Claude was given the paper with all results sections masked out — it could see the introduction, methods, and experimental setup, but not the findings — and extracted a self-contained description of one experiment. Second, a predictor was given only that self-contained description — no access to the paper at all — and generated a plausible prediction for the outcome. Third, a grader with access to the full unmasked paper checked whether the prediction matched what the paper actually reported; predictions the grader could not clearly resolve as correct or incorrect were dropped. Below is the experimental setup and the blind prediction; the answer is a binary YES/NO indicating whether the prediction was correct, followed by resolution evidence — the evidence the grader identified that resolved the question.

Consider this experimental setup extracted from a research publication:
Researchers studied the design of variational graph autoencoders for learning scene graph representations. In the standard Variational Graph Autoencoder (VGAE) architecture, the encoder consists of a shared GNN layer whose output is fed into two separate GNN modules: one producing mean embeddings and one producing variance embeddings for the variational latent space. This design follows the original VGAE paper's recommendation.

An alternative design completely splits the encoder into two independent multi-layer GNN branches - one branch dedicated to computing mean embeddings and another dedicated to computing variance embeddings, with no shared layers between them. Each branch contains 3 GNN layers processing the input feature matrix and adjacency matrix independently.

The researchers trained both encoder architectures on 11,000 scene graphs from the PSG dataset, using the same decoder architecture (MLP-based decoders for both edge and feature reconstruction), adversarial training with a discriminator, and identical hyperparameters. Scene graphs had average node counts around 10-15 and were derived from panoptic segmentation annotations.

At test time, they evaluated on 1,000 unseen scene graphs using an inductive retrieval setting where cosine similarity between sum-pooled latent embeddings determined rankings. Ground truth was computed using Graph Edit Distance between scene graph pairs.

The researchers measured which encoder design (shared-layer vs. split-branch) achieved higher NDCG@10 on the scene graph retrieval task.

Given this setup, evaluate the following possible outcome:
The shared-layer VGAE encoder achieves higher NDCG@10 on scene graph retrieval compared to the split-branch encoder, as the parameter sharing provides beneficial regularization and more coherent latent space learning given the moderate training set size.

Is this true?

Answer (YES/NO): NO